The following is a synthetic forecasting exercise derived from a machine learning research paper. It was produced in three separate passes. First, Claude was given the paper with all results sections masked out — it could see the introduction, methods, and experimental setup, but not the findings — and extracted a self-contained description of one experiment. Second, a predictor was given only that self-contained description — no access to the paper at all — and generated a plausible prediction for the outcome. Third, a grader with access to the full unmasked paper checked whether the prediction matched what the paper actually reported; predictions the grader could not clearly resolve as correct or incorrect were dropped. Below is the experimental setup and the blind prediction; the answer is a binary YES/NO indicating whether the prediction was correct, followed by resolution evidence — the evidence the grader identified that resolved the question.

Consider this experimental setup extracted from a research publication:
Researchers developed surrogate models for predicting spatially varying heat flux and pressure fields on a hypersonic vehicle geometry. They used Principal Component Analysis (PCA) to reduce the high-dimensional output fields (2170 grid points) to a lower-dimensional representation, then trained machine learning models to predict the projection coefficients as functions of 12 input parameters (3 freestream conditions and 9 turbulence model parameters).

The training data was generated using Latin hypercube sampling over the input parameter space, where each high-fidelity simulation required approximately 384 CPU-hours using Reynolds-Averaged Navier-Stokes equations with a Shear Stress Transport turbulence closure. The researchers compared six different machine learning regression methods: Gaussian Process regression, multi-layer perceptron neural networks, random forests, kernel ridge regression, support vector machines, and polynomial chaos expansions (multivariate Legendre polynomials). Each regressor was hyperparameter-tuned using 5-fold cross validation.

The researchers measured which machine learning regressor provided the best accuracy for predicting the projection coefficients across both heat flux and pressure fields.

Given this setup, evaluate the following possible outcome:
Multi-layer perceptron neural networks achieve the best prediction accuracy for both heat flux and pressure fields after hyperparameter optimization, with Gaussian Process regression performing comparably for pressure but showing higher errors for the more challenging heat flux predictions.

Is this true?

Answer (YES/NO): NO